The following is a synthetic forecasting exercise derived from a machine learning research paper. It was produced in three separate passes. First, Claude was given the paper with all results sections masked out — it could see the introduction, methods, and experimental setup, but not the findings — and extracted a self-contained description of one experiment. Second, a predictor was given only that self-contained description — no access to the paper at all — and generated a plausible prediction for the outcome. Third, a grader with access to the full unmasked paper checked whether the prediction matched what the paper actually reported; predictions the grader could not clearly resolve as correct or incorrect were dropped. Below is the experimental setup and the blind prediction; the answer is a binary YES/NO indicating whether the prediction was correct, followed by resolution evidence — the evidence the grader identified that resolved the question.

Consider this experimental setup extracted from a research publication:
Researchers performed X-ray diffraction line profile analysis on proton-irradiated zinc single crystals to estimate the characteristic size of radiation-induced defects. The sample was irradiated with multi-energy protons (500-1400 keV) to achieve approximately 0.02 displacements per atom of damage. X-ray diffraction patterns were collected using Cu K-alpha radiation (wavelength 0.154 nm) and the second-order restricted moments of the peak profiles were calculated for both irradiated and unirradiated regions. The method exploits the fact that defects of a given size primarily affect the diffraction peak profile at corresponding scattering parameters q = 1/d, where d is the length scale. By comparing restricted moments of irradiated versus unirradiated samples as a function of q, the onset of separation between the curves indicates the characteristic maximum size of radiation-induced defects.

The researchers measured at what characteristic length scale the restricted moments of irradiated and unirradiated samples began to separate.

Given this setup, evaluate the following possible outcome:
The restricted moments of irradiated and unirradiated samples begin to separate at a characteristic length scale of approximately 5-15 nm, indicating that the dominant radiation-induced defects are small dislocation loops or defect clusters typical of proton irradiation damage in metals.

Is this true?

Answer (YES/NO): NO